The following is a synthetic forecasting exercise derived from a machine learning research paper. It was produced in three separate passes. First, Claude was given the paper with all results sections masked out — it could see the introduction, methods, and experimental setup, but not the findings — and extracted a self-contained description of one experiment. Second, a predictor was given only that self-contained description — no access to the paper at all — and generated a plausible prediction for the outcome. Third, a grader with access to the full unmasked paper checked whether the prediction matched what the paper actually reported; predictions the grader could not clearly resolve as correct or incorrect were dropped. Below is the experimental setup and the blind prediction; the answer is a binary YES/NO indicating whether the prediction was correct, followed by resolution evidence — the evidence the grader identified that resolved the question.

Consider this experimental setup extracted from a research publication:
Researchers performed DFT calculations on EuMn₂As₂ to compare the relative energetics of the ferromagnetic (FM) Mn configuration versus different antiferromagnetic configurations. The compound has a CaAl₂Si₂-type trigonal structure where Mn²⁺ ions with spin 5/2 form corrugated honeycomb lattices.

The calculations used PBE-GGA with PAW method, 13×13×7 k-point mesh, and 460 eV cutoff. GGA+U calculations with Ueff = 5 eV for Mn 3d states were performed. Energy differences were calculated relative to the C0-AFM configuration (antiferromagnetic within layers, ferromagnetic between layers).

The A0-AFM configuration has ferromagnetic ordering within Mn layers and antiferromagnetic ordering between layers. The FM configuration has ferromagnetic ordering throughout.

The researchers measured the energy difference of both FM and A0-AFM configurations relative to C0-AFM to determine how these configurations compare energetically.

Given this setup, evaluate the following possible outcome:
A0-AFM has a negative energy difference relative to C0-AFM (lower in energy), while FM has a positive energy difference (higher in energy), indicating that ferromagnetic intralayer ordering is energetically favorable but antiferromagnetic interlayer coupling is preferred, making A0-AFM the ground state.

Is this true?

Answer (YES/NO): NO